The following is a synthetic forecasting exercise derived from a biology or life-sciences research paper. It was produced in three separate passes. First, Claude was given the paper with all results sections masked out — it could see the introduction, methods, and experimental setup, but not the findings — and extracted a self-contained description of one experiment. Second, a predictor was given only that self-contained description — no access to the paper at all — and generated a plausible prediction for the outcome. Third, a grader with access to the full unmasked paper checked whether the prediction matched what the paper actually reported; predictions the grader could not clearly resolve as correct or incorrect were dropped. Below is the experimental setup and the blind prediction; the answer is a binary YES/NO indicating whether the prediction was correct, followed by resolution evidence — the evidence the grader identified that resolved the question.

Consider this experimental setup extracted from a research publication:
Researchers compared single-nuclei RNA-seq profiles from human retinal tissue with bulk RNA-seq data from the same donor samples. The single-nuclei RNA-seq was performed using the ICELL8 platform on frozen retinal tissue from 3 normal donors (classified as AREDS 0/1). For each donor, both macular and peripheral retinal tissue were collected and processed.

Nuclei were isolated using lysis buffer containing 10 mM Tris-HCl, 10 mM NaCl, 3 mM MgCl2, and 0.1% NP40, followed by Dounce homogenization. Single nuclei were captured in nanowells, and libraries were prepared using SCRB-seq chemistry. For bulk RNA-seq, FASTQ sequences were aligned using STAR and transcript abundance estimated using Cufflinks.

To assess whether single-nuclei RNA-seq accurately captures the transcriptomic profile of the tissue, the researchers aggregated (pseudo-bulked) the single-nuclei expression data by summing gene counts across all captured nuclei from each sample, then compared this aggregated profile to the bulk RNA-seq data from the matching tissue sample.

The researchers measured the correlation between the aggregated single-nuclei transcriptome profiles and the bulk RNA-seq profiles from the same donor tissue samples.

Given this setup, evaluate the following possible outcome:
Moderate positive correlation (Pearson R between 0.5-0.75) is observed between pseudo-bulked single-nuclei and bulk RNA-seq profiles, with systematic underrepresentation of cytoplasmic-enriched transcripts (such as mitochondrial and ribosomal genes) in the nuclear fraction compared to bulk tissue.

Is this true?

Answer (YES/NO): NO